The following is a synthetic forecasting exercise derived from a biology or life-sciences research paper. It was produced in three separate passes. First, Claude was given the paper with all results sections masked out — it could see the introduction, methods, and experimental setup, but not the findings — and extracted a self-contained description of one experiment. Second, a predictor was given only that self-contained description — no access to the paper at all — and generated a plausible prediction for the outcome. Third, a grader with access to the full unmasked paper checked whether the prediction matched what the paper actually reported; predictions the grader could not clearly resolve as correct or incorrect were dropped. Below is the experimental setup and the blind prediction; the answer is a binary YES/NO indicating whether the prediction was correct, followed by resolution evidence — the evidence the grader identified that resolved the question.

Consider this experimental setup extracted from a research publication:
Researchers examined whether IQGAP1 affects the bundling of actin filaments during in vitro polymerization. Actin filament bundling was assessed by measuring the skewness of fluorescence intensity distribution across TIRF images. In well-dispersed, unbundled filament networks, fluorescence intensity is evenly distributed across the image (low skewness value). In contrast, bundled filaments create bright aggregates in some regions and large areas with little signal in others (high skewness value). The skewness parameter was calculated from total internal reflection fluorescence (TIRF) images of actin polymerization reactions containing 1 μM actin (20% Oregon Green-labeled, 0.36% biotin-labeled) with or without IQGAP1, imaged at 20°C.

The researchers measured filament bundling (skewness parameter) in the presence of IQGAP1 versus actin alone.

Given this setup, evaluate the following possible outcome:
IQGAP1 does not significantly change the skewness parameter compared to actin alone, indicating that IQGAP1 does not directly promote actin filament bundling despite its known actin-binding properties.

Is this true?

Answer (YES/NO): NO